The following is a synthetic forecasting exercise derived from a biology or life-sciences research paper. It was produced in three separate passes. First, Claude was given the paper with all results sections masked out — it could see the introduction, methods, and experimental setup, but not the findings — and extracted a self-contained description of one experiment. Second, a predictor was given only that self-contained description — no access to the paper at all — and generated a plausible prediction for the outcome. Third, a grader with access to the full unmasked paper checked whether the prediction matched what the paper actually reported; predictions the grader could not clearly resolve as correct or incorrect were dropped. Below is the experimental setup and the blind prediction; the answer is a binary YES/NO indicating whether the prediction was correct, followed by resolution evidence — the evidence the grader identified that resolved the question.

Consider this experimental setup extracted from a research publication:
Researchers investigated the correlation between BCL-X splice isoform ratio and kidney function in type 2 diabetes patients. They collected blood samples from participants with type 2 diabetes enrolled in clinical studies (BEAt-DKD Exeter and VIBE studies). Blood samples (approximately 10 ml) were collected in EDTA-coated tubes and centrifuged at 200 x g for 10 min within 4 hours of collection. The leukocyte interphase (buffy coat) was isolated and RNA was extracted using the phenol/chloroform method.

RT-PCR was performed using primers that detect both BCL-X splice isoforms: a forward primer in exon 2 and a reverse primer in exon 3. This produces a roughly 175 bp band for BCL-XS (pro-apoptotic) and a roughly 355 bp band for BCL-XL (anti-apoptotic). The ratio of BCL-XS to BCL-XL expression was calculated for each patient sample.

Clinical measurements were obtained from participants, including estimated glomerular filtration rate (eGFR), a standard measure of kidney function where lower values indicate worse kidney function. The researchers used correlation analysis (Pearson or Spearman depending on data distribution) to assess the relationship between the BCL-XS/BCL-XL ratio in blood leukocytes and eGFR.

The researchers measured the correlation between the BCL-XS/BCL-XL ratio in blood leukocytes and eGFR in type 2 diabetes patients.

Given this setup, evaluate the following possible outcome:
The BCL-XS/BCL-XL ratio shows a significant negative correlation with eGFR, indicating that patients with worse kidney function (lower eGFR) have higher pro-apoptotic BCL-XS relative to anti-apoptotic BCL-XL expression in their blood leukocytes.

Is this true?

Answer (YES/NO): NO